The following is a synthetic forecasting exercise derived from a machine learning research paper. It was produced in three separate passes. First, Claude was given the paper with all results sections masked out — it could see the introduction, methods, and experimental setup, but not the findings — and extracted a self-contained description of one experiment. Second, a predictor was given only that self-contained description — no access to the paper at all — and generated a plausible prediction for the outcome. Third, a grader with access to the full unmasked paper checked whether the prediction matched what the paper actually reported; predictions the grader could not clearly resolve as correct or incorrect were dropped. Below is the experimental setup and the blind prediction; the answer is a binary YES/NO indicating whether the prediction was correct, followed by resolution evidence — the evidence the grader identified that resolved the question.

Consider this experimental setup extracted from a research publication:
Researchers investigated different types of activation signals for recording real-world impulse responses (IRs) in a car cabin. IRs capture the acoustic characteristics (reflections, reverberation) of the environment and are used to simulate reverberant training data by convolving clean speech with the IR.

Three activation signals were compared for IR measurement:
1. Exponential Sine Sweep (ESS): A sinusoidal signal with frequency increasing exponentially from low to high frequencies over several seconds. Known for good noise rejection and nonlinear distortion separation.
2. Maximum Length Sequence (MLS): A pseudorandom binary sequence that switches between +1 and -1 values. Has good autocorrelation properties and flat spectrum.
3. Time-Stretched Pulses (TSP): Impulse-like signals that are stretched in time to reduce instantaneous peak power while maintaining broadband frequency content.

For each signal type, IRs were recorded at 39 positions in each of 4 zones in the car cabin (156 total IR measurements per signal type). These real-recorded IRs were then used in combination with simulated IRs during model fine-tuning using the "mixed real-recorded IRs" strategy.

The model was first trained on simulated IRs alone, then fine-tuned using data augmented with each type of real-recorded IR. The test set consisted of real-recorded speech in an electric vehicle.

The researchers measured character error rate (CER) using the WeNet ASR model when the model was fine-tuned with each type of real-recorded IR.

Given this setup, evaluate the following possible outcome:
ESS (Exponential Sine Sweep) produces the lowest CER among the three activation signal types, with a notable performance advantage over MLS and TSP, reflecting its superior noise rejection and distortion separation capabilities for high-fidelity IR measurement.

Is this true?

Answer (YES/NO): NO